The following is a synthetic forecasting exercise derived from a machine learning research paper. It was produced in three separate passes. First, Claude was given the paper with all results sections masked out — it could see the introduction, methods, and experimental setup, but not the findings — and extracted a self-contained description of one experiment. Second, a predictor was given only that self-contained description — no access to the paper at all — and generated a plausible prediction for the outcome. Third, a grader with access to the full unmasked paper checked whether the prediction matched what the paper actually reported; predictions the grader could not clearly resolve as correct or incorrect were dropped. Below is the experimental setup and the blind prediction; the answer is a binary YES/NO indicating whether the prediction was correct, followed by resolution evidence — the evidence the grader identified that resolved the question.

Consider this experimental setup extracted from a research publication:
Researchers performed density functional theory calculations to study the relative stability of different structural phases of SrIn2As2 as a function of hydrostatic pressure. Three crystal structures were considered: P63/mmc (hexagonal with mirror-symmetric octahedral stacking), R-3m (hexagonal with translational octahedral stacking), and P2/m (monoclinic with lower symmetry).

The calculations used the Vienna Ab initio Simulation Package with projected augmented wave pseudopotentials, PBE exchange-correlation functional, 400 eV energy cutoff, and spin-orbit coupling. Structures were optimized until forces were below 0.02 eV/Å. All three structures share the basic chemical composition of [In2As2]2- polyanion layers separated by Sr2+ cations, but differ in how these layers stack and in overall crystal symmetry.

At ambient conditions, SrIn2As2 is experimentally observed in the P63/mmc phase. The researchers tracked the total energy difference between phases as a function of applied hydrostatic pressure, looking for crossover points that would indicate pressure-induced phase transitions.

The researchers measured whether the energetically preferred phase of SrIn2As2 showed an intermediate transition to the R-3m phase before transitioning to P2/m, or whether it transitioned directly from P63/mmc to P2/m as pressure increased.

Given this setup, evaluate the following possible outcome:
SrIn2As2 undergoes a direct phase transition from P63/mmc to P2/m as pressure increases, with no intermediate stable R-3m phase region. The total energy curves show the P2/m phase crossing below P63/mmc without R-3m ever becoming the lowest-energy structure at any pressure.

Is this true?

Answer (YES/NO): YES